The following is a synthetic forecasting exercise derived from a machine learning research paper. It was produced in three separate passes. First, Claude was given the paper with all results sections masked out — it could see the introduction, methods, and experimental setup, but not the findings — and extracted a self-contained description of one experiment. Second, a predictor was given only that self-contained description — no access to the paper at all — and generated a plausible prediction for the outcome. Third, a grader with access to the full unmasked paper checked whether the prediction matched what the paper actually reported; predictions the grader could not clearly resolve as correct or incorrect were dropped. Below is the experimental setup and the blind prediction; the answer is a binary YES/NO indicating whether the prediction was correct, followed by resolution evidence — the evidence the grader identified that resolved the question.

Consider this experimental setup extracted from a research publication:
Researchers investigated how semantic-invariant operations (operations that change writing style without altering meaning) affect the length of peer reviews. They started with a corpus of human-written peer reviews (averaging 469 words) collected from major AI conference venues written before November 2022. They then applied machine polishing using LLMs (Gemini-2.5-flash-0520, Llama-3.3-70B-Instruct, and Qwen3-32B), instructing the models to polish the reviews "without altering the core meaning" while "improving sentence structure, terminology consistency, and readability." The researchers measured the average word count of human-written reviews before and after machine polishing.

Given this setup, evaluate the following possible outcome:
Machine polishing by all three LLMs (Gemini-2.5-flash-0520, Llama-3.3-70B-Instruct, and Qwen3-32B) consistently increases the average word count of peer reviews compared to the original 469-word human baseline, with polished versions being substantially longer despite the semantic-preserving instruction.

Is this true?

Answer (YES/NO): NO